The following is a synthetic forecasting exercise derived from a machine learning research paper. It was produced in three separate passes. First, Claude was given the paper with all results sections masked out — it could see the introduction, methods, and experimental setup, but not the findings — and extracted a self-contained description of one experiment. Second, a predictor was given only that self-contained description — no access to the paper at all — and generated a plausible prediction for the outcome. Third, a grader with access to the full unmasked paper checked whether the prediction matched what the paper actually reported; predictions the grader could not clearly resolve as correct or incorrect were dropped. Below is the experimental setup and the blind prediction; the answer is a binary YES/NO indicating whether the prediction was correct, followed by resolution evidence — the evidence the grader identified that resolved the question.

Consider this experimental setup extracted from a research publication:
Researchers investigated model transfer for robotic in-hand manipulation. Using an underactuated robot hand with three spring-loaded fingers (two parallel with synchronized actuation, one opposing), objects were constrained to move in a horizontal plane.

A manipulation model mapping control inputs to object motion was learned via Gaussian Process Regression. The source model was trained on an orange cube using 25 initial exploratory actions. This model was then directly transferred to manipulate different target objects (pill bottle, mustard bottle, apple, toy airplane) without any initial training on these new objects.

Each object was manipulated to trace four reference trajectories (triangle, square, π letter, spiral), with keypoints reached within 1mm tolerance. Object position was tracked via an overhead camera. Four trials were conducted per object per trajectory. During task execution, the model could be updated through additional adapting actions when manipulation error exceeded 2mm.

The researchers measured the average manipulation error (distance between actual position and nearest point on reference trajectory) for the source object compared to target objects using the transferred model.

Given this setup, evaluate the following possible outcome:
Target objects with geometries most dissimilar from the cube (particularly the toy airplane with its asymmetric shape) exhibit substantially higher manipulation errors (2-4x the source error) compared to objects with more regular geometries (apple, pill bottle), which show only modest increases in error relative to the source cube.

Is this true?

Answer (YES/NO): NO